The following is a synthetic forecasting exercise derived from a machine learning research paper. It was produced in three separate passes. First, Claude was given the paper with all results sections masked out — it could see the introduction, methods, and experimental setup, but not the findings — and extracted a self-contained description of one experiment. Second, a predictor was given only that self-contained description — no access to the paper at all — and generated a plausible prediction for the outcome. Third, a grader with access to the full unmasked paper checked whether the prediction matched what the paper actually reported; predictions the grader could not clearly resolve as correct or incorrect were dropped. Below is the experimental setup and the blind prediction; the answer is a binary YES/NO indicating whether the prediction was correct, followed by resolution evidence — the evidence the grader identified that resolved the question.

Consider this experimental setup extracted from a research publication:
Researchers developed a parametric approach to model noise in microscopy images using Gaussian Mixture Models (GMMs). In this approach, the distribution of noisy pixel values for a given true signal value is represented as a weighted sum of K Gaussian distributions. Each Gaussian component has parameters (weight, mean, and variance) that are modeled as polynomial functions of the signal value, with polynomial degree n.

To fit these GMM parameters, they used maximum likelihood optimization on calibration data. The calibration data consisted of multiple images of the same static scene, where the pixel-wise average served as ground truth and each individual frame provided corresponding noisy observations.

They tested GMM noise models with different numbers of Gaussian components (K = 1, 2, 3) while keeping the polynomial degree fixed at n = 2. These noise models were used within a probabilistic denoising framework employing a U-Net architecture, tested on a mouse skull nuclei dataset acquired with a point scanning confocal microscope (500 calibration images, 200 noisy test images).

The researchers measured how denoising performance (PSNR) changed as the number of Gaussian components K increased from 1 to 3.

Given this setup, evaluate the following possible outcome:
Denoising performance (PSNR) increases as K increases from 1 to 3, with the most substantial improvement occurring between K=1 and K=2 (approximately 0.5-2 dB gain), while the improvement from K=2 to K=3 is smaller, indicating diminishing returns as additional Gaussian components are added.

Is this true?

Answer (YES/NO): NO